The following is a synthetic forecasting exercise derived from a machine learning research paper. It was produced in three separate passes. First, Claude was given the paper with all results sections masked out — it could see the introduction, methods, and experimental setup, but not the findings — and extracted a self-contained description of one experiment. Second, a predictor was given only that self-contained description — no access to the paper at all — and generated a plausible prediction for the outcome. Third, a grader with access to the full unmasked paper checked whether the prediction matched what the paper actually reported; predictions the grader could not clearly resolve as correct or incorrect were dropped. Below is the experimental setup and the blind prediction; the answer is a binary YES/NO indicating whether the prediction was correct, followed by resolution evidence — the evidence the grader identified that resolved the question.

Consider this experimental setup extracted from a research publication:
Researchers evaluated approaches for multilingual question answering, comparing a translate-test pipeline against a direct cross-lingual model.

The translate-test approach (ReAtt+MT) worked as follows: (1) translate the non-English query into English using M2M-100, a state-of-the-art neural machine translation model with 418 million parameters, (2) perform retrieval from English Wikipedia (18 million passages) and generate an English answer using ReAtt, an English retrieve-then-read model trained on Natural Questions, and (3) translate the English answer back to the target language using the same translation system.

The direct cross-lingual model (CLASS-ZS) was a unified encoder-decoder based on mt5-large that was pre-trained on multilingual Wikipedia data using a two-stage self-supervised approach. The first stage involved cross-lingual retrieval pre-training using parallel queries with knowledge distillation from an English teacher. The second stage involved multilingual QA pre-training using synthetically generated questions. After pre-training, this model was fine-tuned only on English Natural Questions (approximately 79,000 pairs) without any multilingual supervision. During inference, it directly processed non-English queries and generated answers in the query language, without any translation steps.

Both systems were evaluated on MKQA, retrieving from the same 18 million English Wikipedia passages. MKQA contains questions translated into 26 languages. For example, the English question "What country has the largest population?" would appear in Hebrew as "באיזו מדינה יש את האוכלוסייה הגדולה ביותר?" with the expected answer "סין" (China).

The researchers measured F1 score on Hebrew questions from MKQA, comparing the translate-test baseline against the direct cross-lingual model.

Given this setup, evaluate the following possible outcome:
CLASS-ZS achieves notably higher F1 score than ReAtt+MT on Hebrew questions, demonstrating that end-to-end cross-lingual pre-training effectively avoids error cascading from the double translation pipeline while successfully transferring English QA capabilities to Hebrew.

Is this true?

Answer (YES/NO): NO